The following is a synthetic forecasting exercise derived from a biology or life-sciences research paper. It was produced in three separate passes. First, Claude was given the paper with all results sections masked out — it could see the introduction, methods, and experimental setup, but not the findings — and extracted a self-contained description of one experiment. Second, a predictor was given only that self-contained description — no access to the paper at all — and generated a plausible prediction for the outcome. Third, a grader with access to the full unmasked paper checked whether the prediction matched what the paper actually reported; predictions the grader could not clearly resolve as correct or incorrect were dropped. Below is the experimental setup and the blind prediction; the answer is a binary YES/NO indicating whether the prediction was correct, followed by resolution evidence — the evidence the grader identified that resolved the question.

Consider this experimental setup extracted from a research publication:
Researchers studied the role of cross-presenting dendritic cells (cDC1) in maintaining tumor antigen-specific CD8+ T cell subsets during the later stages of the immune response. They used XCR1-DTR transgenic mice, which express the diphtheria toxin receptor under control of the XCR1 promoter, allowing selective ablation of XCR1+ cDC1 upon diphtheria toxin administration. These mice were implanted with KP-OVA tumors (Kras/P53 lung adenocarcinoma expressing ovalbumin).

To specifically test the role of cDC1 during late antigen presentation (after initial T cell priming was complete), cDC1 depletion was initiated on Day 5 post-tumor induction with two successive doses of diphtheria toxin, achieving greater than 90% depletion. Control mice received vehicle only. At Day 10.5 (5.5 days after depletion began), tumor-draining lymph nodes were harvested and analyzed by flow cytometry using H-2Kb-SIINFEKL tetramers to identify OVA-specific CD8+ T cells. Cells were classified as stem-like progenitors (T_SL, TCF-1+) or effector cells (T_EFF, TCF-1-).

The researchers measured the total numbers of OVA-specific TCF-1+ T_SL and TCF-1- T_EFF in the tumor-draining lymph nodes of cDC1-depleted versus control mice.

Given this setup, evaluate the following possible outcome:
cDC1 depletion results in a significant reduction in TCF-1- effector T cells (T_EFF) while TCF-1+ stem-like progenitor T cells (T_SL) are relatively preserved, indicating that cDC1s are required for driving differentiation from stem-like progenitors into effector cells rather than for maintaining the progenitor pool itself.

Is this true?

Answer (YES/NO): NO